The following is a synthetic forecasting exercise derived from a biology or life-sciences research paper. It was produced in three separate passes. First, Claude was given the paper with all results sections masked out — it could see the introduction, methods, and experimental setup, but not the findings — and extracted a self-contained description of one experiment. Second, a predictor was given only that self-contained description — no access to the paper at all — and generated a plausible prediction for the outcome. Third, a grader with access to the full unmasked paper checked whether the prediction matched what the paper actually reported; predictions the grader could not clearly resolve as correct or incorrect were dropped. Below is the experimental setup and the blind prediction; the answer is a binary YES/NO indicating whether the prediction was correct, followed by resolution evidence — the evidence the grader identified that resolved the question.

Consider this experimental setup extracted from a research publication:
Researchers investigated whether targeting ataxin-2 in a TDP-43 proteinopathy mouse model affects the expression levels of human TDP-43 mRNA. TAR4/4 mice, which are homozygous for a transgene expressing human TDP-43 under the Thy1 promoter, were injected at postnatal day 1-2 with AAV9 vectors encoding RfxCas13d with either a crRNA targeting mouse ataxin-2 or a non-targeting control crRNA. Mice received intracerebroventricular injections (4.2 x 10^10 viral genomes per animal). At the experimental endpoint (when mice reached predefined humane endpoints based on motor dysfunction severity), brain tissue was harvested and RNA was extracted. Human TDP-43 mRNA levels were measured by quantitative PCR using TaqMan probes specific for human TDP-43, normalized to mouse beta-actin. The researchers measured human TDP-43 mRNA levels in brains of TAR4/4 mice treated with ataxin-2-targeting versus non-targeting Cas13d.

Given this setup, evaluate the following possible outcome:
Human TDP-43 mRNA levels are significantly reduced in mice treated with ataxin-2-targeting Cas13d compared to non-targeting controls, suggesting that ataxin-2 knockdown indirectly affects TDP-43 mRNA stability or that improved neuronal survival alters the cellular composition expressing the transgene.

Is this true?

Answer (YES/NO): NO